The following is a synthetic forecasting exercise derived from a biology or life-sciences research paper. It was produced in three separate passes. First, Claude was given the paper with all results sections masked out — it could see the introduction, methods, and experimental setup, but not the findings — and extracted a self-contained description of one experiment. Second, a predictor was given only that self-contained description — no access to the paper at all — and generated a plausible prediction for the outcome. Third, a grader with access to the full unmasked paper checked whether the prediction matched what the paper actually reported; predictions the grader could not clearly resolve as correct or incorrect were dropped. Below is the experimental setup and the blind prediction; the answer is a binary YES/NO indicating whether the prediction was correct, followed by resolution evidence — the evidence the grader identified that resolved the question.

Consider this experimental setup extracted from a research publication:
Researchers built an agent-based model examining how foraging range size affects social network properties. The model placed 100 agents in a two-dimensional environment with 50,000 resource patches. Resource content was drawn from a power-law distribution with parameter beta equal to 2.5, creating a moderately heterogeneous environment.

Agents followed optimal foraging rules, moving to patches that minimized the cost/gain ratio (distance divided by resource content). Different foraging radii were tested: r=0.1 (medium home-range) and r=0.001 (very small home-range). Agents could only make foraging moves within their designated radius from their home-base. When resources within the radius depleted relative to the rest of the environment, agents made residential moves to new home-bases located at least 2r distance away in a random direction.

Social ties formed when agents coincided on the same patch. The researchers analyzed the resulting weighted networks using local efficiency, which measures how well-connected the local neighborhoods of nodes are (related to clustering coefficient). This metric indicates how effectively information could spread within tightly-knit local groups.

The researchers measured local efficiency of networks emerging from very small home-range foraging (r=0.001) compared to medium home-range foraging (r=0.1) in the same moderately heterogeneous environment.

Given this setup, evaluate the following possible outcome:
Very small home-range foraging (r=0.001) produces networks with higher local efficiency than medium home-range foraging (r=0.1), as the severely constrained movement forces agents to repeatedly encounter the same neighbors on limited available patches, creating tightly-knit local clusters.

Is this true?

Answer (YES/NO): YES